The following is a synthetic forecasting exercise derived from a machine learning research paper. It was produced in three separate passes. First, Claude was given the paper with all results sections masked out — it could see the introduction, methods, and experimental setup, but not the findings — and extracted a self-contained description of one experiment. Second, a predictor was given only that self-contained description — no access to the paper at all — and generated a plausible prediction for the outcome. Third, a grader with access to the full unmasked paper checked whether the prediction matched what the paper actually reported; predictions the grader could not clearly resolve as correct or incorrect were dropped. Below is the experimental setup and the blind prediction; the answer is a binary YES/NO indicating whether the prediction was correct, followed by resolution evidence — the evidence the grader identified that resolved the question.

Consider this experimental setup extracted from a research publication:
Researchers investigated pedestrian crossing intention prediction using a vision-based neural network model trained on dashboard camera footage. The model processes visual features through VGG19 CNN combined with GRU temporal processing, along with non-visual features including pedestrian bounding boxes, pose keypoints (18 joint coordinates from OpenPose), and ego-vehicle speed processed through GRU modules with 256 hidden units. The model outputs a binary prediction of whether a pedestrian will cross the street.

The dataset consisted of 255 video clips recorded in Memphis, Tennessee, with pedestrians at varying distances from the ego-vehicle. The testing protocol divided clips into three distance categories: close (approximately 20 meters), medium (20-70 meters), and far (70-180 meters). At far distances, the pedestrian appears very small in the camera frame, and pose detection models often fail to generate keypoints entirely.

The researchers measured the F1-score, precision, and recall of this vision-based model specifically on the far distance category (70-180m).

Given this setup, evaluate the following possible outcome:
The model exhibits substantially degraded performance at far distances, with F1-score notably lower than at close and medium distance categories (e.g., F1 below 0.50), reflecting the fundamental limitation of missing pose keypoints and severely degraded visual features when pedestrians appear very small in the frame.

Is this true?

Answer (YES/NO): YES